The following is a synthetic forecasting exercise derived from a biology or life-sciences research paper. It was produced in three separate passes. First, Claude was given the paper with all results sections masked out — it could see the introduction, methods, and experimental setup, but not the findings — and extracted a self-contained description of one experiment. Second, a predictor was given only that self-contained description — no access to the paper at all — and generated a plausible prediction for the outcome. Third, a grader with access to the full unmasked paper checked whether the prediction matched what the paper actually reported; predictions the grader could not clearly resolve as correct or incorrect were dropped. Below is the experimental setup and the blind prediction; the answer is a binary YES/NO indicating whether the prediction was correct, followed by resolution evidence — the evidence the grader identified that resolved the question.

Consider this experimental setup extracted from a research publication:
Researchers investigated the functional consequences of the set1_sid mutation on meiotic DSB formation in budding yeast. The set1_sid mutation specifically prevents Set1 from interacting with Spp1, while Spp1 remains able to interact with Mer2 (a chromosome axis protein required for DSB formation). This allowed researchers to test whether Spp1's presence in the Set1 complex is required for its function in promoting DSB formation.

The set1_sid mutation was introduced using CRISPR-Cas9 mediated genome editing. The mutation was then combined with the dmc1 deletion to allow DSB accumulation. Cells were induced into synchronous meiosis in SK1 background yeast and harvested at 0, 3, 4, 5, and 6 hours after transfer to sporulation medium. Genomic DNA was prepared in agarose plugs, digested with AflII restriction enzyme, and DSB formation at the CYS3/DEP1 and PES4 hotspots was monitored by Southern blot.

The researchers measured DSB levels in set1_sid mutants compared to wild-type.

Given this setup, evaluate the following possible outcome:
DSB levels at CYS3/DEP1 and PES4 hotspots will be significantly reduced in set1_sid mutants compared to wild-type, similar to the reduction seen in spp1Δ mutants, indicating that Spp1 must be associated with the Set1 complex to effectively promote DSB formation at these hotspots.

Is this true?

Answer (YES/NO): NO